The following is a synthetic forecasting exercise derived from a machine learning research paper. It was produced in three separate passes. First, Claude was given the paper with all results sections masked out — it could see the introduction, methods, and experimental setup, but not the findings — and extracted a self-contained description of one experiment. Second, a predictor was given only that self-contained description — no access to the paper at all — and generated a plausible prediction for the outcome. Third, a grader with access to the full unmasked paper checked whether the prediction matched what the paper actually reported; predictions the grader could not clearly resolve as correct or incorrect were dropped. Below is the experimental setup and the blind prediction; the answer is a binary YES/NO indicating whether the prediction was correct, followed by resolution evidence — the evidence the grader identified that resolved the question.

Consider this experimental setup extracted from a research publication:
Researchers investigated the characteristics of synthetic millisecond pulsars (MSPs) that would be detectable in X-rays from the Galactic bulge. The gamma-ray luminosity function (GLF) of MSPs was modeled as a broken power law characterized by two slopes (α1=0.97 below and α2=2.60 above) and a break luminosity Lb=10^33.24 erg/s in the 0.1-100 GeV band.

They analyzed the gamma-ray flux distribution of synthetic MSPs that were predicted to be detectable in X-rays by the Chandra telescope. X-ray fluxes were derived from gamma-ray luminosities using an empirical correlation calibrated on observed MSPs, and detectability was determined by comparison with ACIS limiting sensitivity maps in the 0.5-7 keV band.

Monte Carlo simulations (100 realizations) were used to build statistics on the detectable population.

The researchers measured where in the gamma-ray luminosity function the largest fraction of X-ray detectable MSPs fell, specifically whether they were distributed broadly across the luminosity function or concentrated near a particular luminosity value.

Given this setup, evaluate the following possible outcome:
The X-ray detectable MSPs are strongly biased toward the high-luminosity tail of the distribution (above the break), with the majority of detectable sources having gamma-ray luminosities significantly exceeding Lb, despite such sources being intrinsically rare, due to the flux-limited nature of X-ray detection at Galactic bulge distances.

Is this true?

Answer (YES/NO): NO